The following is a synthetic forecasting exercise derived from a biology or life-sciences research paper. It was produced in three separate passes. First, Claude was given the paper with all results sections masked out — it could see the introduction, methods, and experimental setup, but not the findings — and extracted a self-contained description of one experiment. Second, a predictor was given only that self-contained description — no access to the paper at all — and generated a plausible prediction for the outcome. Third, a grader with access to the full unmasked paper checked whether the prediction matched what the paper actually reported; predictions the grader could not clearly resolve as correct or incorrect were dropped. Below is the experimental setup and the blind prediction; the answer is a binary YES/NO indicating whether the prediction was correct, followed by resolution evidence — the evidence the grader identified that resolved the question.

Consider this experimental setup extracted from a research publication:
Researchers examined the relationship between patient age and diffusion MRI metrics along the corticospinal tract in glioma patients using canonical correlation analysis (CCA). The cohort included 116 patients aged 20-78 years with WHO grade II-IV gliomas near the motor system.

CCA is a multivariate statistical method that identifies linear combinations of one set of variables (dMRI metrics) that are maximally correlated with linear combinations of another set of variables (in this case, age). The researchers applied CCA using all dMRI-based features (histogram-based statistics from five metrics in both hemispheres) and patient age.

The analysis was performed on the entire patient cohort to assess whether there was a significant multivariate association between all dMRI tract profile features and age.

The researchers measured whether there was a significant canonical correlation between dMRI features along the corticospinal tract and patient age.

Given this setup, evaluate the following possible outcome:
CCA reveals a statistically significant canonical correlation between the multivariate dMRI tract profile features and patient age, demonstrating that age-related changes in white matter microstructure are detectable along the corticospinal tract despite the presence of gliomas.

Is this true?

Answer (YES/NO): YES